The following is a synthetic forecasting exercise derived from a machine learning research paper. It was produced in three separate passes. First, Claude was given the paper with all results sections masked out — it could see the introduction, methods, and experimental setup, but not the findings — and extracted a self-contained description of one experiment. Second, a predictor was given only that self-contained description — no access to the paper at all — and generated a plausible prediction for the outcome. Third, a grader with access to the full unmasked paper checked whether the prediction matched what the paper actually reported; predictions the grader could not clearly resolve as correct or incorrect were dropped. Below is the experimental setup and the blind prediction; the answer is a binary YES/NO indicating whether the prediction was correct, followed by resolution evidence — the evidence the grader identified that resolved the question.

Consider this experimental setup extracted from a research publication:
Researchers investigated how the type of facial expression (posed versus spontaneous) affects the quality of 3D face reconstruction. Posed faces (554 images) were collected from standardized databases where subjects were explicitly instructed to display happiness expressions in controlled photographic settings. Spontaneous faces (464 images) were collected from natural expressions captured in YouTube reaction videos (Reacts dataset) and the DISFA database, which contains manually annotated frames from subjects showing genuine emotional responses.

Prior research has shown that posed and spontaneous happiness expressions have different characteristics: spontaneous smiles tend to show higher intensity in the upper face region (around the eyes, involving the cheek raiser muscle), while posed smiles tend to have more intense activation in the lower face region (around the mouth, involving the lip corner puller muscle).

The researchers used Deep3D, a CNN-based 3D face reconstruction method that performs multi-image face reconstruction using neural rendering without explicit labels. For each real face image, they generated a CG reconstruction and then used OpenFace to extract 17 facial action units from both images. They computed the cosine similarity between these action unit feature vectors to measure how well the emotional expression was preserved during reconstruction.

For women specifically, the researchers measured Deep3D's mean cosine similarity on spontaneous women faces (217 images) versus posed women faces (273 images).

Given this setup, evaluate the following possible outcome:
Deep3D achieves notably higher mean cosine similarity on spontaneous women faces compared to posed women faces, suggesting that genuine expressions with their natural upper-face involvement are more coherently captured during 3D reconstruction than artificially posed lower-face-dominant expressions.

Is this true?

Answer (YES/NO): NO